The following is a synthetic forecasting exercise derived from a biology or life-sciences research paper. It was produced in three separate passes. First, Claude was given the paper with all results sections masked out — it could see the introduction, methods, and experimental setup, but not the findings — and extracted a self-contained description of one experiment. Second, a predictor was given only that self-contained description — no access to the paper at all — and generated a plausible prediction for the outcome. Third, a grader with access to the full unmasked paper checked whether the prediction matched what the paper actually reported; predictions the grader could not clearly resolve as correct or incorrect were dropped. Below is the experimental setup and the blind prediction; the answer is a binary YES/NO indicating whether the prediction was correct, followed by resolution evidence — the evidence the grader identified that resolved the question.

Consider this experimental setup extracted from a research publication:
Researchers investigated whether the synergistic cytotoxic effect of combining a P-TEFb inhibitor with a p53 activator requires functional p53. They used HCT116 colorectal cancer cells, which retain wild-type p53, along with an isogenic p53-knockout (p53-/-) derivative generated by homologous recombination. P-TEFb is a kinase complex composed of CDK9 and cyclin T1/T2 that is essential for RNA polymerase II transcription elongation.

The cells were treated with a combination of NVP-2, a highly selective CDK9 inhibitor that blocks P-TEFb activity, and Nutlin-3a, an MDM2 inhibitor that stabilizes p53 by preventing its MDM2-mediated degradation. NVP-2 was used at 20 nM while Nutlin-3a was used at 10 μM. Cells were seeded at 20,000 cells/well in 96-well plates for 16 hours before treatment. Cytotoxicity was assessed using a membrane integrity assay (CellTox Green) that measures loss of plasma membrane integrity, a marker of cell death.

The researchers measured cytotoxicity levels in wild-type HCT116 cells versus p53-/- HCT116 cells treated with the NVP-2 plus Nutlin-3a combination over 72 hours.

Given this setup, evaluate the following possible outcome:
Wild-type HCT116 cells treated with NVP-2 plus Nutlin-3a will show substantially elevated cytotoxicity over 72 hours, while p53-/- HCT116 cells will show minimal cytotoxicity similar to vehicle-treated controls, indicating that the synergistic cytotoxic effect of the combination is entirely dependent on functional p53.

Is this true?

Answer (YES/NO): NO